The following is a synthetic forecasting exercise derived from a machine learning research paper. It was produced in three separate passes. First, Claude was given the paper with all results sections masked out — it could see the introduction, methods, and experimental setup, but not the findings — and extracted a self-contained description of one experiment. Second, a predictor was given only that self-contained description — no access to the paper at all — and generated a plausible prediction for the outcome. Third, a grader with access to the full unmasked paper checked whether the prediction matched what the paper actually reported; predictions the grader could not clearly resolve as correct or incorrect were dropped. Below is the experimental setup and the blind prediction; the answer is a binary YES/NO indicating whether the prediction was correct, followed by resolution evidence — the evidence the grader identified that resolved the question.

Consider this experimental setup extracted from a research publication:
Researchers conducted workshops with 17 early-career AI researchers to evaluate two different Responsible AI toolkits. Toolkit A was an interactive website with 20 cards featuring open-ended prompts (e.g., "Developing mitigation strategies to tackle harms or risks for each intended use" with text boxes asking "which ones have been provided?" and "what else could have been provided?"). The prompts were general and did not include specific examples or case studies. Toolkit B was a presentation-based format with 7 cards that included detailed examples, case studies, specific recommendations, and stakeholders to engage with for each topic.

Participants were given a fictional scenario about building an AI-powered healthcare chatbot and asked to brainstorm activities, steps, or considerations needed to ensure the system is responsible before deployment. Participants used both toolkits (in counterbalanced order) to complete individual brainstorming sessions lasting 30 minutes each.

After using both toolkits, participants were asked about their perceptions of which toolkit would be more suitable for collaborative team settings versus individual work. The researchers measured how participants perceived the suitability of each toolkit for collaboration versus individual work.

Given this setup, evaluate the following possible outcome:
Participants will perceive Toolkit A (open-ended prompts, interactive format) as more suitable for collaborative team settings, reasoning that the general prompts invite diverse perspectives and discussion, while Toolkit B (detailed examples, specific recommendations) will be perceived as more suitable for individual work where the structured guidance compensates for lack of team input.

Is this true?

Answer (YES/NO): YES